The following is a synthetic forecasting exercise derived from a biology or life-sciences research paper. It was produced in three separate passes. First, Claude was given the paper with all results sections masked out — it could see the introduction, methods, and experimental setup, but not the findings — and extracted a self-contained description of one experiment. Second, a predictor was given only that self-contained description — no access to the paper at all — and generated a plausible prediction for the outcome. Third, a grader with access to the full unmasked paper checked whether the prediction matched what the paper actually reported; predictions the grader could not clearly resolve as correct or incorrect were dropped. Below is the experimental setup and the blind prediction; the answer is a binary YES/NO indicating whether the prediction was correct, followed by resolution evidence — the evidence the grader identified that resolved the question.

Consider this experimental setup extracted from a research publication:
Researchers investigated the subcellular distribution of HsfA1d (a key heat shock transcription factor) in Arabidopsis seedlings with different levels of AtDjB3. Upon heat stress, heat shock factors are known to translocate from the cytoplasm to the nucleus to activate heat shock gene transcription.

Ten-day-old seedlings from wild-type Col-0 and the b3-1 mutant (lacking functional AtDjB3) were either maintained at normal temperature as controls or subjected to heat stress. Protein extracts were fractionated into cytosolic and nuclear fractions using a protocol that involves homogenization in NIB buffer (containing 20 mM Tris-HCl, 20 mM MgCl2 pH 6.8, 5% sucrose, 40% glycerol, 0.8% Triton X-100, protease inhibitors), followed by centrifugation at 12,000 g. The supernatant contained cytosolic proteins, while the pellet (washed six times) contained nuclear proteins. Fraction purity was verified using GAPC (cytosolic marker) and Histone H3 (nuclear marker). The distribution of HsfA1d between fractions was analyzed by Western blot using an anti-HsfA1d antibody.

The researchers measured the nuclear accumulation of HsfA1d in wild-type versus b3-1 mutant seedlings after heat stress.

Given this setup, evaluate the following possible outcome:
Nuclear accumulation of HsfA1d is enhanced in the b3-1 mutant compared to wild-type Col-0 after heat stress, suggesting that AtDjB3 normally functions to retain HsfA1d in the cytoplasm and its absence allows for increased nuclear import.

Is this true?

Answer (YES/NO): NO